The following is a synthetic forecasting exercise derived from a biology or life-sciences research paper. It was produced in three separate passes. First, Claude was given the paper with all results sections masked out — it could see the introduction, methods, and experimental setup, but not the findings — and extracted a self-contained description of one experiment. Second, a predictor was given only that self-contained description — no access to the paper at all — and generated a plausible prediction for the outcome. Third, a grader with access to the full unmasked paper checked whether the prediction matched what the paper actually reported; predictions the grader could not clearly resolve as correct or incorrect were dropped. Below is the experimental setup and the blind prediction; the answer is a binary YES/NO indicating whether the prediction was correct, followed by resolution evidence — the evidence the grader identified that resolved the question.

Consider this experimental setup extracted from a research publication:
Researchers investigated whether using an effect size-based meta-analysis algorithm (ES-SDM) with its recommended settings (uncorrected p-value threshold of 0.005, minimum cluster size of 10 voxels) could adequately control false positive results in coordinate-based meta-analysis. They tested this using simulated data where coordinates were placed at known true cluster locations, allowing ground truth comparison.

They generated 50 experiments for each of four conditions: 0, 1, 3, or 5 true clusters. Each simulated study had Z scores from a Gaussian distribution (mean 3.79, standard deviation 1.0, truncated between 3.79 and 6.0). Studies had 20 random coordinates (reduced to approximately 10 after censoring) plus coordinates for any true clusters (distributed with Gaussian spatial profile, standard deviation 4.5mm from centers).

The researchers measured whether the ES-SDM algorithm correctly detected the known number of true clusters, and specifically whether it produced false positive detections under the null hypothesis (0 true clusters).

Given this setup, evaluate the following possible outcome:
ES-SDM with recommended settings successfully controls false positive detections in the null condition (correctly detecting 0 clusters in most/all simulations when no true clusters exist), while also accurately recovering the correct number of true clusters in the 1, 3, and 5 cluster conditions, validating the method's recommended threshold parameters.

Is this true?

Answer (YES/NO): NO